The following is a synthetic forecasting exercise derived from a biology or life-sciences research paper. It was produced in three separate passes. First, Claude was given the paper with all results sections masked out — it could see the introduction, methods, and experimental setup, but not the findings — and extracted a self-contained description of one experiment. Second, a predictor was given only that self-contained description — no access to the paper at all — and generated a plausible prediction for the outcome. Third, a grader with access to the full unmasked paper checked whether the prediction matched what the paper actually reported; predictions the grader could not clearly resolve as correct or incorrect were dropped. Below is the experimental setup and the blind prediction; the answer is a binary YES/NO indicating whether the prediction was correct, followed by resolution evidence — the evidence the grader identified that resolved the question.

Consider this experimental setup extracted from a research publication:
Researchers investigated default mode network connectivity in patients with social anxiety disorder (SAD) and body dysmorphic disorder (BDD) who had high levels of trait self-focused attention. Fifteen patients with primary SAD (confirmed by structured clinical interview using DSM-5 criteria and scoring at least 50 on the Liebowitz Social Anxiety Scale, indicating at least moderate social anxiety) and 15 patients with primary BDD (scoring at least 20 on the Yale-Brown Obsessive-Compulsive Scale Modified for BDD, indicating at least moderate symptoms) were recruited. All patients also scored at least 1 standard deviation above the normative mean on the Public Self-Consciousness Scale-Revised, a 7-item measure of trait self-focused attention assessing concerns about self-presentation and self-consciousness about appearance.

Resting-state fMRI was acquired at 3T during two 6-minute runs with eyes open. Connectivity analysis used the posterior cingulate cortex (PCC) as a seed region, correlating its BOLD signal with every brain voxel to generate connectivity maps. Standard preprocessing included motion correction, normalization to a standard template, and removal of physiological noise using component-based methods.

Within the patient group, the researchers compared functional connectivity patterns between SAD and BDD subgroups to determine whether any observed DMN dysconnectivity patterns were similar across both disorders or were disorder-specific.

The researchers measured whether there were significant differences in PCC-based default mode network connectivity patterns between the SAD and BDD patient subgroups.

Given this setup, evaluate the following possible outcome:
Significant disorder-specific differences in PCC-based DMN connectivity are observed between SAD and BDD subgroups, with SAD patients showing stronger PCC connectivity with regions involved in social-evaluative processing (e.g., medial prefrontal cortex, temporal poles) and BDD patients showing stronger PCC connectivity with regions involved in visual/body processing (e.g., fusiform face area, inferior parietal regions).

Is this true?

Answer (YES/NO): NO